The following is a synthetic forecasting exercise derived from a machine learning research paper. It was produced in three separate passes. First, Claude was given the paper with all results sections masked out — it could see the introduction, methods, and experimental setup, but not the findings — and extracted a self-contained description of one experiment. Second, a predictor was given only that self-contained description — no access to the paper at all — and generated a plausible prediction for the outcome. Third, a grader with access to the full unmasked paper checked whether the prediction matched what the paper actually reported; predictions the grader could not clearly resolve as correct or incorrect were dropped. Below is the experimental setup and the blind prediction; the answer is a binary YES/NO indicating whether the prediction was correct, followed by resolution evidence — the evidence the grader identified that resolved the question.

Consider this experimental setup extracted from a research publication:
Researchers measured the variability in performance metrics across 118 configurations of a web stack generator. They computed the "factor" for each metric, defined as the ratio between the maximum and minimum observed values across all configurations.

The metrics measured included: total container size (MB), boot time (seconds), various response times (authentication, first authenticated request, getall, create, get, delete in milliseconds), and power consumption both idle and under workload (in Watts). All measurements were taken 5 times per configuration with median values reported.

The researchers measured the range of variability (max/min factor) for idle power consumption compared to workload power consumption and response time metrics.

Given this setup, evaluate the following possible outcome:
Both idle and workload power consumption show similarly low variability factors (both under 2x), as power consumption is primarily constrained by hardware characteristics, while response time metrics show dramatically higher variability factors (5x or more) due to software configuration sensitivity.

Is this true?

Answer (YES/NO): NO